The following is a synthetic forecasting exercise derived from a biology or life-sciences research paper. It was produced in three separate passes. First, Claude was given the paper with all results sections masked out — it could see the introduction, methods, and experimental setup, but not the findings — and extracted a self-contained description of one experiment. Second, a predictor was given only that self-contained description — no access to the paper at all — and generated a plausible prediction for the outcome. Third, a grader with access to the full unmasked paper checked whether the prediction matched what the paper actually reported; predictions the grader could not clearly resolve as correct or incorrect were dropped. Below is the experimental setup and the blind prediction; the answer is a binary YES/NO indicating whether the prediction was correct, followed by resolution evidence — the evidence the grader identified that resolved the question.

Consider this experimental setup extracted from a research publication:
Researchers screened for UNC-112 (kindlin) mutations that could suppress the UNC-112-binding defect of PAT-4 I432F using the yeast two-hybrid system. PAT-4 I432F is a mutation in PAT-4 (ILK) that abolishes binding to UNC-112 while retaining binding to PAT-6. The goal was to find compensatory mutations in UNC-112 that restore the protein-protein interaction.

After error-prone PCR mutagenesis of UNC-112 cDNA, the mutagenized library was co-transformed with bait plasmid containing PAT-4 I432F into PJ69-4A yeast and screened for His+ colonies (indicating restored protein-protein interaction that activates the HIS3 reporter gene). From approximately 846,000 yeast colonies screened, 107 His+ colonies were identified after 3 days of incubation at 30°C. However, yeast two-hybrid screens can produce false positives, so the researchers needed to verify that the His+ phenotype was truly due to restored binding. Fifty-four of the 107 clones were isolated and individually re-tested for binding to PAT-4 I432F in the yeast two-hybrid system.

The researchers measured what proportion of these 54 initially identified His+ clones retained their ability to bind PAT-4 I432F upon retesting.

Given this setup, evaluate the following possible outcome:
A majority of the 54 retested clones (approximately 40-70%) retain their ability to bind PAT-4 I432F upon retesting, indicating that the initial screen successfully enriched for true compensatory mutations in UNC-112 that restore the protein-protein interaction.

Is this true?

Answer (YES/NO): NO